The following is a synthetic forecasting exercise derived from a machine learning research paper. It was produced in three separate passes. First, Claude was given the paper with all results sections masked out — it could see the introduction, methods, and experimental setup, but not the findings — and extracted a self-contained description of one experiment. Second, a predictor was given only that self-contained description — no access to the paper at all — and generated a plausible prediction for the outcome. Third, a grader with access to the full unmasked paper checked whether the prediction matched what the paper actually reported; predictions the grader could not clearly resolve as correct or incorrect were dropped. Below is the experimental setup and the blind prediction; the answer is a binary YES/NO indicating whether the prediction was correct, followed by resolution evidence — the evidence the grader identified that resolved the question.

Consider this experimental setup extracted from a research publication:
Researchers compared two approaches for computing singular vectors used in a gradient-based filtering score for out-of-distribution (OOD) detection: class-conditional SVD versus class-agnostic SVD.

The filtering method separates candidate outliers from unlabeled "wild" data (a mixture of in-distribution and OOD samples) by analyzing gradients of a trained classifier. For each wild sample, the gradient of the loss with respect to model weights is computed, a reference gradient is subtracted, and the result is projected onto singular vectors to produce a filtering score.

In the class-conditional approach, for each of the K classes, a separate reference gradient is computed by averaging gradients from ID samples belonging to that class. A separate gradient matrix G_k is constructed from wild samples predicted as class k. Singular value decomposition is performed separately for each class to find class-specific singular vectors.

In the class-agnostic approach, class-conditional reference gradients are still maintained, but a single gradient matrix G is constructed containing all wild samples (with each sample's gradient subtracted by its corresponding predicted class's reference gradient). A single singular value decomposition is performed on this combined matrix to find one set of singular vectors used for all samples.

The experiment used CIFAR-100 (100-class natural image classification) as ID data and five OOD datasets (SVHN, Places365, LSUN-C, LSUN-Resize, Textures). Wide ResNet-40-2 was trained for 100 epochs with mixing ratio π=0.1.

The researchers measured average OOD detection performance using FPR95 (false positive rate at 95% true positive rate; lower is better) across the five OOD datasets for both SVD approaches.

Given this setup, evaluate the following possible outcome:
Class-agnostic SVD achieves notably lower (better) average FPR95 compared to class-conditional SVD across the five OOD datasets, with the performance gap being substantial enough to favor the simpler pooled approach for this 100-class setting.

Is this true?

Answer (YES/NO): NO